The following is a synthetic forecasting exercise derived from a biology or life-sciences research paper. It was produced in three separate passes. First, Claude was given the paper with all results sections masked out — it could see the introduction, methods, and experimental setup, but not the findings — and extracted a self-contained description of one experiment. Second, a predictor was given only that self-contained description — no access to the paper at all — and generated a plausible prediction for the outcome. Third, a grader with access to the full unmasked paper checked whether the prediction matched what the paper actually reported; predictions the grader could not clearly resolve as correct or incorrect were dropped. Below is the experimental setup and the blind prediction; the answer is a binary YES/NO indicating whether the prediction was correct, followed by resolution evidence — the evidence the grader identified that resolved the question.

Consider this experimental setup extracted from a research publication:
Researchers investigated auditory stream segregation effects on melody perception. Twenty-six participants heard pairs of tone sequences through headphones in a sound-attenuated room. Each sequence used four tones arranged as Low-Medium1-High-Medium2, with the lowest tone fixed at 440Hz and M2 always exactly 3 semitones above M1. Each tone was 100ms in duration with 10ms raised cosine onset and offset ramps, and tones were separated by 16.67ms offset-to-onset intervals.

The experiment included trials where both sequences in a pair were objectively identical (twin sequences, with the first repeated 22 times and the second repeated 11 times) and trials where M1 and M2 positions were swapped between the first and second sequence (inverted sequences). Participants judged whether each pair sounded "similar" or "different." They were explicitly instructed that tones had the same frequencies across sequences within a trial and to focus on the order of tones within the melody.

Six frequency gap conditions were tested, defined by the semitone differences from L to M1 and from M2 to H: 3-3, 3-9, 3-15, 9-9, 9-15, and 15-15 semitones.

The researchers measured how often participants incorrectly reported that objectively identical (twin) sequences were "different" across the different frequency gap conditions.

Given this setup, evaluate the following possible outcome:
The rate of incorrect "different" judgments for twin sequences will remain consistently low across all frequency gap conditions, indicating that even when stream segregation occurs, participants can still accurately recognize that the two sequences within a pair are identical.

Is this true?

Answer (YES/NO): NO